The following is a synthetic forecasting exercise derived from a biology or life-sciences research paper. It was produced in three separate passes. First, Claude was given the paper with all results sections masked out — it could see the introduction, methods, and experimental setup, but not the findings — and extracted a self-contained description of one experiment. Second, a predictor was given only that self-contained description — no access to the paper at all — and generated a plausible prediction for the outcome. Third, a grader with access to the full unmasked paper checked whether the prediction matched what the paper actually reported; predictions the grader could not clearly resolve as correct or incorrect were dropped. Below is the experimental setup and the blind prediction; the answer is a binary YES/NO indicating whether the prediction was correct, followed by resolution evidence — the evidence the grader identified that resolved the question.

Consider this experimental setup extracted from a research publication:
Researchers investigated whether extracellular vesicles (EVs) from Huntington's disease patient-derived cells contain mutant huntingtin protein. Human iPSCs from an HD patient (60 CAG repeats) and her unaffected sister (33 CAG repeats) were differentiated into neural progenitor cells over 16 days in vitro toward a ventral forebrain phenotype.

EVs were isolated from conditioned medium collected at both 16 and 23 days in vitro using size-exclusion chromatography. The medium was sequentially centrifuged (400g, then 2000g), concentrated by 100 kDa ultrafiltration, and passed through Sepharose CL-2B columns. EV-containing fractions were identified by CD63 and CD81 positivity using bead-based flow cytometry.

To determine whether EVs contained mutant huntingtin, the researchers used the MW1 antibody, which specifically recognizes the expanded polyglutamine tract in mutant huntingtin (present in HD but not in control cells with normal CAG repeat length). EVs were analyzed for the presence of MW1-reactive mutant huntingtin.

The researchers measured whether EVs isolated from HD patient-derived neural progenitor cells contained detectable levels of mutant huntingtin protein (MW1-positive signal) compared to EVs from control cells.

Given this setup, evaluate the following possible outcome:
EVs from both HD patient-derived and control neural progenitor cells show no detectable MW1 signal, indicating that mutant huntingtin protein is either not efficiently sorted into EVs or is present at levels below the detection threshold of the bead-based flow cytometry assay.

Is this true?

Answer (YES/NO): NO